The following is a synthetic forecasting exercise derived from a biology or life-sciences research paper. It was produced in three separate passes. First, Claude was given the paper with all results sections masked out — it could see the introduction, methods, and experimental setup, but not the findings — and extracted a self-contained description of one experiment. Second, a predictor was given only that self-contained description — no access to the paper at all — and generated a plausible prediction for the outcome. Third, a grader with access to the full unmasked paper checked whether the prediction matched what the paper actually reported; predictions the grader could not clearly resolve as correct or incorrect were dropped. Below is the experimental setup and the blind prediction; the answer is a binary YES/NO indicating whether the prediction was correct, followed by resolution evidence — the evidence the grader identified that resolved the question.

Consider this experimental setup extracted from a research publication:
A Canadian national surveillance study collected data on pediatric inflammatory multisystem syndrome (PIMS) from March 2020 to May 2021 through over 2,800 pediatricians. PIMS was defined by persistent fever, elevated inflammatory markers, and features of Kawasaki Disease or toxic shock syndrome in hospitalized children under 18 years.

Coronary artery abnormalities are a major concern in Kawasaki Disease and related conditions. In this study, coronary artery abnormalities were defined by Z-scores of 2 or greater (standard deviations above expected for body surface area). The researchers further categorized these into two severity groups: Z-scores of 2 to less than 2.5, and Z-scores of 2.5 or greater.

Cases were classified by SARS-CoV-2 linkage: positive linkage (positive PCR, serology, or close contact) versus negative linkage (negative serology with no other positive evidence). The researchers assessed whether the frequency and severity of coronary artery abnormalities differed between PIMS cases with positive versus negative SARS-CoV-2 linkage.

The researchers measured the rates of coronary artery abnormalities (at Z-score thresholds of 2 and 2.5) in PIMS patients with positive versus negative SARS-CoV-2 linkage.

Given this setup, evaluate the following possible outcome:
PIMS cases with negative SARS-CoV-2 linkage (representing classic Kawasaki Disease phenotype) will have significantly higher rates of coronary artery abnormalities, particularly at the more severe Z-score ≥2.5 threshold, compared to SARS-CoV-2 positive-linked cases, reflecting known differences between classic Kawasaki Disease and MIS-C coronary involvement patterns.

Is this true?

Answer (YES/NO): NO